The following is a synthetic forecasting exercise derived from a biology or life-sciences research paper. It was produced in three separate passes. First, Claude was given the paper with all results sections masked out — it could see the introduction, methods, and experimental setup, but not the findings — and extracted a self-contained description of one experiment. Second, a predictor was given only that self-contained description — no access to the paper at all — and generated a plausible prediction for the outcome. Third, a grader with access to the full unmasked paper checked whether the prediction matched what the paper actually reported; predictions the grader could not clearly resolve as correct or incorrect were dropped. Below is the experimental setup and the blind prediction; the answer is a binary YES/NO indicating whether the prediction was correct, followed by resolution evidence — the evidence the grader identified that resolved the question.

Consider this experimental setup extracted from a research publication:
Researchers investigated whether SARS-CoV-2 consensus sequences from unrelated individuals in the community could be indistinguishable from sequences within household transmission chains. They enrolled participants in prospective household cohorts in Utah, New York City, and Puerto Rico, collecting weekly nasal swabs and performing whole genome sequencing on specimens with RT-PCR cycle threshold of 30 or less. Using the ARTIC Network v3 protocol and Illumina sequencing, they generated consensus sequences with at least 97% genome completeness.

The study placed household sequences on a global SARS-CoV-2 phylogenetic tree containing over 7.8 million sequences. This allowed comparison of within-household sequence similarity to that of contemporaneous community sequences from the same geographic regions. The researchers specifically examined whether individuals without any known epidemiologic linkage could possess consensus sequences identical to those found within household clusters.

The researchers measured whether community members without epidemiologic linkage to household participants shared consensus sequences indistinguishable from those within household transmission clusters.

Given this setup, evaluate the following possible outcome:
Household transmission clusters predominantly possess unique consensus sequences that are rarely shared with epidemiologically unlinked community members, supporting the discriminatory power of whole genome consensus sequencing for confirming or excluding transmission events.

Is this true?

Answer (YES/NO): NO